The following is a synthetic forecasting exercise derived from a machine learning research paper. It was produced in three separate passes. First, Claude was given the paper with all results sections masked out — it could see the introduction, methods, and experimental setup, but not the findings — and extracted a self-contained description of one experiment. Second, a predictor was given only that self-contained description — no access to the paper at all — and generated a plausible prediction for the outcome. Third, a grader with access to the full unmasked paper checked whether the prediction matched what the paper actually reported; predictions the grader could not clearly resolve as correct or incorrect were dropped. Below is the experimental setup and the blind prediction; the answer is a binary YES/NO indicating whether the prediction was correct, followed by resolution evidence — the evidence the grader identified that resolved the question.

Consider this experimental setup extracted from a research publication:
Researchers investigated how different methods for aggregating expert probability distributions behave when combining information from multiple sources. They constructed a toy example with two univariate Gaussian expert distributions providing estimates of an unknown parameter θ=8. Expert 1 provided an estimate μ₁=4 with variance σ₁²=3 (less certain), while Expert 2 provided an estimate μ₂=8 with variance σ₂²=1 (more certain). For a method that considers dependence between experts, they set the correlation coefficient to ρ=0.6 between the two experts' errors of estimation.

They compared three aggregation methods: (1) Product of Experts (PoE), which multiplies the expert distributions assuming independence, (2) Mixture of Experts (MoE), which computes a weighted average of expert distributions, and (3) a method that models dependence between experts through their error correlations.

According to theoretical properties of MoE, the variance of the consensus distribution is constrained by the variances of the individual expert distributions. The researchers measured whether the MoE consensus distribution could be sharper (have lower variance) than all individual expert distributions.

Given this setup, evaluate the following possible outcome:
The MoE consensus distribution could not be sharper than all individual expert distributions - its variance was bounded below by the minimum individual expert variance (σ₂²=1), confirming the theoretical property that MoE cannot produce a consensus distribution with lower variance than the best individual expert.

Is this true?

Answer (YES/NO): YES